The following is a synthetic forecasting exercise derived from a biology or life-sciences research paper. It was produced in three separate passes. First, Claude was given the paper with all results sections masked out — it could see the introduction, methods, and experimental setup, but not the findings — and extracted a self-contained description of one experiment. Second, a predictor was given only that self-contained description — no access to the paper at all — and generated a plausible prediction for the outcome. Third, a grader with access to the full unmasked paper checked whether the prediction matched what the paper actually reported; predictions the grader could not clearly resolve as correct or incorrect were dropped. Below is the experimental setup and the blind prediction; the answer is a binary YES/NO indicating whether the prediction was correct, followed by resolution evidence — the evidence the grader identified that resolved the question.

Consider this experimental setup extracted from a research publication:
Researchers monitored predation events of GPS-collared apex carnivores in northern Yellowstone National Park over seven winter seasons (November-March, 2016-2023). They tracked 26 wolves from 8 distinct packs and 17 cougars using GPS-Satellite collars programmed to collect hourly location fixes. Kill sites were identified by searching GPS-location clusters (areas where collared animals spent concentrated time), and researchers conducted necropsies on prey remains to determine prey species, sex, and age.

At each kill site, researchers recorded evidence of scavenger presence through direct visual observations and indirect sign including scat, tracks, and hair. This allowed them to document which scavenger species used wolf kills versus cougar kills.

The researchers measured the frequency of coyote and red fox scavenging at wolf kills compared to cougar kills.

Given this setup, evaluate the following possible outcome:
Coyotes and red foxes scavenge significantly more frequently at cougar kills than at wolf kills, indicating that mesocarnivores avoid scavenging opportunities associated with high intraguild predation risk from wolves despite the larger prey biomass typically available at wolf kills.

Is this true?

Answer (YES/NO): NO